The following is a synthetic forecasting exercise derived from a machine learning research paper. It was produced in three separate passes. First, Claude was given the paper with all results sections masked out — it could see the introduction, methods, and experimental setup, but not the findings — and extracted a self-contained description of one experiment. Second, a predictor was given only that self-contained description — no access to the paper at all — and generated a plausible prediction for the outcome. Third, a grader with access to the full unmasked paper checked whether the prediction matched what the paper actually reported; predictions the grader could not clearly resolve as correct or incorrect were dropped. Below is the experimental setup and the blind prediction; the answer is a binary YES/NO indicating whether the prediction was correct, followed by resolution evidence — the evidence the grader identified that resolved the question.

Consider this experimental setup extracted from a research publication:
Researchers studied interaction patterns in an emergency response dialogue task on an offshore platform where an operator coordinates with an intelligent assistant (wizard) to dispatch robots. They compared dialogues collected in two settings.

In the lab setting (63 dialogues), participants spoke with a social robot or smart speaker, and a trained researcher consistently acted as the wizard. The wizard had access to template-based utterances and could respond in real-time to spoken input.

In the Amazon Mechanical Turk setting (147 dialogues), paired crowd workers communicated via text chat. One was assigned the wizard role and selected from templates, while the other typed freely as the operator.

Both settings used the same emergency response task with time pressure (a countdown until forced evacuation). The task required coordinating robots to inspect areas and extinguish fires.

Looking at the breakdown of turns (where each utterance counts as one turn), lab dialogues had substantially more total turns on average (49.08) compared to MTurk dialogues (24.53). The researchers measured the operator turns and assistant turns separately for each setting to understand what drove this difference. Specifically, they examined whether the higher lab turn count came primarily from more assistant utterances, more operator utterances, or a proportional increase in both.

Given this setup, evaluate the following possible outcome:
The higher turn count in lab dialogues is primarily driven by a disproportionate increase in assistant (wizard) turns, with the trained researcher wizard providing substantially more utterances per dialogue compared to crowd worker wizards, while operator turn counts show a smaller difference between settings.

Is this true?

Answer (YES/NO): YES